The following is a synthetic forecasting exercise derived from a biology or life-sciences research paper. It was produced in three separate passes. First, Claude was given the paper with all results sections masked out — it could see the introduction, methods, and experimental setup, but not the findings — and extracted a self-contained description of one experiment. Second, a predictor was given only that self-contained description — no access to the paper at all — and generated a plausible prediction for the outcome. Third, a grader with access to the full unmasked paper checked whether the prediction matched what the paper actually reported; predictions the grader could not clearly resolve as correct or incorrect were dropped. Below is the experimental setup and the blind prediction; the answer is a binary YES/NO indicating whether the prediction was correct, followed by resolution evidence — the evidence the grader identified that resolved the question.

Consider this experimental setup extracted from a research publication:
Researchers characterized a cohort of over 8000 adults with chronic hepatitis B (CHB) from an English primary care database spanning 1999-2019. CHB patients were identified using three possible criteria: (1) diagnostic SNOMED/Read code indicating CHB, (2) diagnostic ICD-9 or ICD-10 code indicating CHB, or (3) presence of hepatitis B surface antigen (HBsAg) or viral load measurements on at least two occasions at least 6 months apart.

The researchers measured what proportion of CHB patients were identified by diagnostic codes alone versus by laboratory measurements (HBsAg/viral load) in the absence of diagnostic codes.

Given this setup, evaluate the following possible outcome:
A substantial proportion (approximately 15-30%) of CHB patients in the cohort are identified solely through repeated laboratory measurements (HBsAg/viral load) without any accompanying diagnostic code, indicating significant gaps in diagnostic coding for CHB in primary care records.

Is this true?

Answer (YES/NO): NO